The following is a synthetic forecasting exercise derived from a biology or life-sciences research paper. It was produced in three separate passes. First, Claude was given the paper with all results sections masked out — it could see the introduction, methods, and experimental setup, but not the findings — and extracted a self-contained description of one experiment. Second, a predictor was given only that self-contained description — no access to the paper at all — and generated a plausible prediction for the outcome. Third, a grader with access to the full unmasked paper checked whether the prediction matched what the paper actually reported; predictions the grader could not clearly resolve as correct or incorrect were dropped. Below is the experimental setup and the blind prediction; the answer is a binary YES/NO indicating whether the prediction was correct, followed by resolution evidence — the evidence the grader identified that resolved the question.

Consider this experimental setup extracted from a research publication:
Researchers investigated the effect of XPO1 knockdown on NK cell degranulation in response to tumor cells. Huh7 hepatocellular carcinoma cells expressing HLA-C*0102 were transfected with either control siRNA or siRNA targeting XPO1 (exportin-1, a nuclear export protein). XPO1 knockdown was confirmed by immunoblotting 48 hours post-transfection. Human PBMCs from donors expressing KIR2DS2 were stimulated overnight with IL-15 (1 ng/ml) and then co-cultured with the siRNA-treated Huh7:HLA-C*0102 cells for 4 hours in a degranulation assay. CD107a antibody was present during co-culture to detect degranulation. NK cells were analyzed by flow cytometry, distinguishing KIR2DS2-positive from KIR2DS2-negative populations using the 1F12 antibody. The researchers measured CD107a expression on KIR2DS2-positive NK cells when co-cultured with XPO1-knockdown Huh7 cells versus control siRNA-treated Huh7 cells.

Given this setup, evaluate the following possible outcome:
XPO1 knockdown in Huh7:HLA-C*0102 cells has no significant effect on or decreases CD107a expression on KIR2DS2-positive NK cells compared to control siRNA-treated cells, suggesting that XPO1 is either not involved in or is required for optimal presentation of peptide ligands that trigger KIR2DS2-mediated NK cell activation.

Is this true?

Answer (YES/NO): YES